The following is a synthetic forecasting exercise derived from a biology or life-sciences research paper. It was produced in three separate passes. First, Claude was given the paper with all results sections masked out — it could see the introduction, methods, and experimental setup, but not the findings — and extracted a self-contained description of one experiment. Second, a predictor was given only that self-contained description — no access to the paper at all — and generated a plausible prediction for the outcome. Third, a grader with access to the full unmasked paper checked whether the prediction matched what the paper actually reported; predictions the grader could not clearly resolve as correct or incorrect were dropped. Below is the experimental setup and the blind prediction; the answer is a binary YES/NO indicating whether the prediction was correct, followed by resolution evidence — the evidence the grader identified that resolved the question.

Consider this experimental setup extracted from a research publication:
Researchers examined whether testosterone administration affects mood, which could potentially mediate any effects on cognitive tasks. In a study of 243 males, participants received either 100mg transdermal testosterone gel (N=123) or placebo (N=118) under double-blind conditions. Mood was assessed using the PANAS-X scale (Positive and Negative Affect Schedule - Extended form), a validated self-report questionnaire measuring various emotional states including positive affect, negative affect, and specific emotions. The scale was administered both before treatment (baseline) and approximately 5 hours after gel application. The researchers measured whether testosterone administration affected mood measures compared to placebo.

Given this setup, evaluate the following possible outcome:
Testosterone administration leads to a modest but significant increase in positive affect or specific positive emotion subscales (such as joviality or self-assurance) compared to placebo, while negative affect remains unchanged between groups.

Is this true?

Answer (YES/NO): NO